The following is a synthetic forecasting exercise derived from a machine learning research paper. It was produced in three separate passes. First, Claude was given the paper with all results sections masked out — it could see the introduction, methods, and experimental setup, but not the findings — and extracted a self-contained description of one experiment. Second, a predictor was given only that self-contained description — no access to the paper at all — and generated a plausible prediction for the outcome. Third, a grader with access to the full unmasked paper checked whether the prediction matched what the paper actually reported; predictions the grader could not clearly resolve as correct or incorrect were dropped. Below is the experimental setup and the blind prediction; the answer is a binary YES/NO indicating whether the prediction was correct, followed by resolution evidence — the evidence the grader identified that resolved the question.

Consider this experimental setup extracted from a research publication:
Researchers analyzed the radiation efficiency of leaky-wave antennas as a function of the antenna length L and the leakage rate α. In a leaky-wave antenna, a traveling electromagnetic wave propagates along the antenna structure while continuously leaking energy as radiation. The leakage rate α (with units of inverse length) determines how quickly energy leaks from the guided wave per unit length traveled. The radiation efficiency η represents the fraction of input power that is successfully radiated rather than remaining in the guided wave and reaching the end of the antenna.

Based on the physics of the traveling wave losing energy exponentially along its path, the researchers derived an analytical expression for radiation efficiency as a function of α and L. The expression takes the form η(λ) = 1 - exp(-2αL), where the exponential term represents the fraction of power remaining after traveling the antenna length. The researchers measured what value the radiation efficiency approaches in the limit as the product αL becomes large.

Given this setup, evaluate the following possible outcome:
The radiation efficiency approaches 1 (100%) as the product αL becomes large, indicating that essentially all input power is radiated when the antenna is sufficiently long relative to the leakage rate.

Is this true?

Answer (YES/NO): YES